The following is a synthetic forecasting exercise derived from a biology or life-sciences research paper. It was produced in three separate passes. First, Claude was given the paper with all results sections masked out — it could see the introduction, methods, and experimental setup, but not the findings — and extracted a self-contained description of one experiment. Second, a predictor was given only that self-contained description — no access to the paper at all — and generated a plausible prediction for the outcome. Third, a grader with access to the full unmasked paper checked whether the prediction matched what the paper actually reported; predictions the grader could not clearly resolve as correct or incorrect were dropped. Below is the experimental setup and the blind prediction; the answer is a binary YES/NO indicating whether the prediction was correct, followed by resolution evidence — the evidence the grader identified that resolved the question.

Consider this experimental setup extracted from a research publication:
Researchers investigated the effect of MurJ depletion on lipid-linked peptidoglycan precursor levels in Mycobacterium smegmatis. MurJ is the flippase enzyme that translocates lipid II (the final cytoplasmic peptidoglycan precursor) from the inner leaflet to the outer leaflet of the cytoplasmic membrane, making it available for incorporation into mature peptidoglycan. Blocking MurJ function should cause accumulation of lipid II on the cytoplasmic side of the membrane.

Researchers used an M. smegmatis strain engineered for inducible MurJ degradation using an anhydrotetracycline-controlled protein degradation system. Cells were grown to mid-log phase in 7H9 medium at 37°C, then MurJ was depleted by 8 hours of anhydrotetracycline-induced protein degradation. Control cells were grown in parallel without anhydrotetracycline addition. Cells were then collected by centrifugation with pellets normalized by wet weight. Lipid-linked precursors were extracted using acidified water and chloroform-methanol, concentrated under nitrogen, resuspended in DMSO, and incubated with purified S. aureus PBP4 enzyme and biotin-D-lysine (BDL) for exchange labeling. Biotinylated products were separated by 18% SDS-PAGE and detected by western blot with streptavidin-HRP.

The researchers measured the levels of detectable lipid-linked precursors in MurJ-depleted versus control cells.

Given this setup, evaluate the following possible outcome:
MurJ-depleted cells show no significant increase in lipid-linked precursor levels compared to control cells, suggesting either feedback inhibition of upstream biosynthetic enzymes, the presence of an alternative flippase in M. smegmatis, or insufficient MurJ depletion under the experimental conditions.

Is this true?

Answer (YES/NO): NO